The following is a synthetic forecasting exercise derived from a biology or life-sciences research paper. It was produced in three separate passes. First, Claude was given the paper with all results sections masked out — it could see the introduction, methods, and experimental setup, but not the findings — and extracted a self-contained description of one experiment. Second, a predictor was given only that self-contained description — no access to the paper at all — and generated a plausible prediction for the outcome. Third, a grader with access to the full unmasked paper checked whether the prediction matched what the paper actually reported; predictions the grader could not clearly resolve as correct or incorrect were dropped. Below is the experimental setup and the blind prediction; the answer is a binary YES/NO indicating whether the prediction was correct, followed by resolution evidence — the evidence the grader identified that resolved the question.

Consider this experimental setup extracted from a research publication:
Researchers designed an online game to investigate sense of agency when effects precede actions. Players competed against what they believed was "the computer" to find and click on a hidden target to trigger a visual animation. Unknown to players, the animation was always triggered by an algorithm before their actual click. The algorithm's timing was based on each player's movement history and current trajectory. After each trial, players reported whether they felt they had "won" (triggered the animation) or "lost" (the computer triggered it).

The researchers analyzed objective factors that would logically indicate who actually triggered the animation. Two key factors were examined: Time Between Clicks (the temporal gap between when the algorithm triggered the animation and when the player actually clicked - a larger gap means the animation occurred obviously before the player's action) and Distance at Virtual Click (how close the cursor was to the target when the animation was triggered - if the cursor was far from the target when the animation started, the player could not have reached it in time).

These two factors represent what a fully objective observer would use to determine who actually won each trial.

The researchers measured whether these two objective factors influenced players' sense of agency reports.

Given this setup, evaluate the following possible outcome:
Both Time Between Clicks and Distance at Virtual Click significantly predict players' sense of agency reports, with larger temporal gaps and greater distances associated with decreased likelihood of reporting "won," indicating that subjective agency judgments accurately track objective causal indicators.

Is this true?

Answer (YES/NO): YES